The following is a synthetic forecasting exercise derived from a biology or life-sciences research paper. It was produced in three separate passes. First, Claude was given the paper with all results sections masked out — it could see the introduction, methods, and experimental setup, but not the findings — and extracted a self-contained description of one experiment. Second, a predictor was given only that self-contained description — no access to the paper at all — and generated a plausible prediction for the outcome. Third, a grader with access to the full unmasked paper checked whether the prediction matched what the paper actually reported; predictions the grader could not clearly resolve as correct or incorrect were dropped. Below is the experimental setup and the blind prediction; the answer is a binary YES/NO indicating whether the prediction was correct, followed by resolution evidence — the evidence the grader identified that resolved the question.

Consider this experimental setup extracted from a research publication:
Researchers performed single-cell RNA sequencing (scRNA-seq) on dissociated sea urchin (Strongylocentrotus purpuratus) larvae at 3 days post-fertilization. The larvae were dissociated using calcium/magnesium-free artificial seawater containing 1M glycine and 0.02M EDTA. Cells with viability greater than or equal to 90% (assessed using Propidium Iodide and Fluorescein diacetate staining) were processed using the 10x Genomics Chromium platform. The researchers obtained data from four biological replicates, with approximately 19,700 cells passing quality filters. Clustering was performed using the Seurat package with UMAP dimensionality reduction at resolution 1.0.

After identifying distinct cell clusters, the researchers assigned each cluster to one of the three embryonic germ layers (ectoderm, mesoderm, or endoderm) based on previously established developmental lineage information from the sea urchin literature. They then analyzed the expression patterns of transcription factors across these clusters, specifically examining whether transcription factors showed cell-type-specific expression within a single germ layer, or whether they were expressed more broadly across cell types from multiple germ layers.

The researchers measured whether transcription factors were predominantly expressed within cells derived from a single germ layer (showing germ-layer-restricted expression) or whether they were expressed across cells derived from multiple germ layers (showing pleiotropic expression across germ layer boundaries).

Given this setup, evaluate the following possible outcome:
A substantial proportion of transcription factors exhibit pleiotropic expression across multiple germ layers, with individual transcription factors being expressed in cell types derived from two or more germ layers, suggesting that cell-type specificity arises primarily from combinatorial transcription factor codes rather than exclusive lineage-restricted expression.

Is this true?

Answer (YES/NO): YES